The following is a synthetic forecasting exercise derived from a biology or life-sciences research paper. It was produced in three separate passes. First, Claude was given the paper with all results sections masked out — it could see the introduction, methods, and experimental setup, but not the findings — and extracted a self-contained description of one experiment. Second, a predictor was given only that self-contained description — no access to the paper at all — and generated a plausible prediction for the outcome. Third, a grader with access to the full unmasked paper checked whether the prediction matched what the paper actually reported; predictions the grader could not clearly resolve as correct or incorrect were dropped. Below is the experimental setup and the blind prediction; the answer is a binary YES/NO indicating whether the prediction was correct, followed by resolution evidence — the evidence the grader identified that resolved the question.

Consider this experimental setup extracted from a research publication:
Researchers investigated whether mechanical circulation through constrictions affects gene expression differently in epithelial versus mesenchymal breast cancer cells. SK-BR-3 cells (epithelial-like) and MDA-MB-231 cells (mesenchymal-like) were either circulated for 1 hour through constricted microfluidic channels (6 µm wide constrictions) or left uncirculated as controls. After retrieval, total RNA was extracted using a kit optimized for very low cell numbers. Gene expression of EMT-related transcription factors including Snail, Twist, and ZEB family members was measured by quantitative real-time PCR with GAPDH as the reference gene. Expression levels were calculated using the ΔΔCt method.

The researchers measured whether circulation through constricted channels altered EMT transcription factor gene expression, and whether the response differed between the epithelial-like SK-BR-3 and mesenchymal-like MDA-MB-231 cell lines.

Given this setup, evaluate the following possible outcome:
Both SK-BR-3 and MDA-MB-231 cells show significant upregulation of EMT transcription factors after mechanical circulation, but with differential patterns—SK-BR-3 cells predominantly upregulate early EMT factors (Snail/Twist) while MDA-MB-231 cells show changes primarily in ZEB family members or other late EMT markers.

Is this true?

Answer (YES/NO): NO